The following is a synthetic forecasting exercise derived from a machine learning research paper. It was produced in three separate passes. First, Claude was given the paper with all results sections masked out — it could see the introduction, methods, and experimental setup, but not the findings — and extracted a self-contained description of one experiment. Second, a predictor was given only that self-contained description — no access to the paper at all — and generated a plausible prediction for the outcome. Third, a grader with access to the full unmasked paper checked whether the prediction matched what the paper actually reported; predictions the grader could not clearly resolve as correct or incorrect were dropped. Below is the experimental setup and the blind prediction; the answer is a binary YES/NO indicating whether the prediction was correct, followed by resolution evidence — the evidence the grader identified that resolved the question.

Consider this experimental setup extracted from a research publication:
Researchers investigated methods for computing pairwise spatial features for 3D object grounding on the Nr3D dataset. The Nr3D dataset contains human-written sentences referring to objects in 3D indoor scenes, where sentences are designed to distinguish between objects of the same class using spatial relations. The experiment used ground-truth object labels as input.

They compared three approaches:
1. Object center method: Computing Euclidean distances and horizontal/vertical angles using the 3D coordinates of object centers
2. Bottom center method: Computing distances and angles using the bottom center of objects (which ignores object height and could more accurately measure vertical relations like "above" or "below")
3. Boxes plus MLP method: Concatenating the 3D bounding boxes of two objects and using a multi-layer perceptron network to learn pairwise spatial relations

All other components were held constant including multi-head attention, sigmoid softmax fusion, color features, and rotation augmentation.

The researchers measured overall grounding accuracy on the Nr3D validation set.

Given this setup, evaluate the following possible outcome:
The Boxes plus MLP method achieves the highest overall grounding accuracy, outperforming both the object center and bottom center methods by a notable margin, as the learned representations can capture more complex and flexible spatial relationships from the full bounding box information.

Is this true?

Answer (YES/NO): NO